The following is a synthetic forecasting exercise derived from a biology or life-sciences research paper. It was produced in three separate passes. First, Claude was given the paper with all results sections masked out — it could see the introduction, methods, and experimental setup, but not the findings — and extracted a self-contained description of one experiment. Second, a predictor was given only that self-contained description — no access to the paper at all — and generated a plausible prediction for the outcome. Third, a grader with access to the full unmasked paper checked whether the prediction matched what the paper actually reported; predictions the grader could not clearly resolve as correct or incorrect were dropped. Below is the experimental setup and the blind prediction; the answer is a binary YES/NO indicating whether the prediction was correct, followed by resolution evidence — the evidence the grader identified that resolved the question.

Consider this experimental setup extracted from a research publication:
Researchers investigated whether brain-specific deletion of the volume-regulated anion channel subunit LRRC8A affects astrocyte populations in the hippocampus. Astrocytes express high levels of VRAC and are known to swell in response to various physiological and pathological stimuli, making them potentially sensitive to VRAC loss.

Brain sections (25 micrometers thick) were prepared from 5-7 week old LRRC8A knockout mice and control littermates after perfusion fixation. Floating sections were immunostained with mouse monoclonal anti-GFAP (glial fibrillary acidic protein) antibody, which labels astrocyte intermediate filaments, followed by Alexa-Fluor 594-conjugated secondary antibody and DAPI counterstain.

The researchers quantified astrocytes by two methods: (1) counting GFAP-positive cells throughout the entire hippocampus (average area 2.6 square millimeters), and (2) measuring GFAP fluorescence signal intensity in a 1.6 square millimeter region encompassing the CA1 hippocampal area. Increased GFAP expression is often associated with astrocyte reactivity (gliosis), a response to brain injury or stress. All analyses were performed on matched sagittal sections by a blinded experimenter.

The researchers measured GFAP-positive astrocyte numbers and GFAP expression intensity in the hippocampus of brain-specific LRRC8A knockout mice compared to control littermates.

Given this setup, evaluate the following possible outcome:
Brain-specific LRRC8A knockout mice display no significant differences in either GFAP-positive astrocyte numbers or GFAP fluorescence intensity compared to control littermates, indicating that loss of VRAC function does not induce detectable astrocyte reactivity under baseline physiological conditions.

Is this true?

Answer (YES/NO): NO